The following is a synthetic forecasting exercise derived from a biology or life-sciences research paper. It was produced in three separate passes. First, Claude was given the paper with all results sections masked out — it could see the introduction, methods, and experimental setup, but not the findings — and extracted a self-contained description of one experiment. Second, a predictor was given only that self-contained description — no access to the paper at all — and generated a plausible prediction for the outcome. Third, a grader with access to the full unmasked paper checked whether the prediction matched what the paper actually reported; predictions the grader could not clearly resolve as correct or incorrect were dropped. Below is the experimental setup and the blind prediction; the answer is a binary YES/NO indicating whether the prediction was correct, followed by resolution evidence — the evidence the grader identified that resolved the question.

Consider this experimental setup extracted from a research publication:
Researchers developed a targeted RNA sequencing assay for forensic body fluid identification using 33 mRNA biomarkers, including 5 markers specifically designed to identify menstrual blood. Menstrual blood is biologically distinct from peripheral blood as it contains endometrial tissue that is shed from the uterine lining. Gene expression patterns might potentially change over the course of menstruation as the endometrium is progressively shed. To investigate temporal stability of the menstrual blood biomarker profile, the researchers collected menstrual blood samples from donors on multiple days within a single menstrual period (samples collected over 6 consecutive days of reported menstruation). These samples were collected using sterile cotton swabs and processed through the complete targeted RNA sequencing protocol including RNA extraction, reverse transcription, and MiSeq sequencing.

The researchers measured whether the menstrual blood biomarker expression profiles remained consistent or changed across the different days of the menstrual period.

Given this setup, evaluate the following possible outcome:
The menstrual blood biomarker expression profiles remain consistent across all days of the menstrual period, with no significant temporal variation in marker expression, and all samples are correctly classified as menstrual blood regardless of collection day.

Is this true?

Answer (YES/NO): NO